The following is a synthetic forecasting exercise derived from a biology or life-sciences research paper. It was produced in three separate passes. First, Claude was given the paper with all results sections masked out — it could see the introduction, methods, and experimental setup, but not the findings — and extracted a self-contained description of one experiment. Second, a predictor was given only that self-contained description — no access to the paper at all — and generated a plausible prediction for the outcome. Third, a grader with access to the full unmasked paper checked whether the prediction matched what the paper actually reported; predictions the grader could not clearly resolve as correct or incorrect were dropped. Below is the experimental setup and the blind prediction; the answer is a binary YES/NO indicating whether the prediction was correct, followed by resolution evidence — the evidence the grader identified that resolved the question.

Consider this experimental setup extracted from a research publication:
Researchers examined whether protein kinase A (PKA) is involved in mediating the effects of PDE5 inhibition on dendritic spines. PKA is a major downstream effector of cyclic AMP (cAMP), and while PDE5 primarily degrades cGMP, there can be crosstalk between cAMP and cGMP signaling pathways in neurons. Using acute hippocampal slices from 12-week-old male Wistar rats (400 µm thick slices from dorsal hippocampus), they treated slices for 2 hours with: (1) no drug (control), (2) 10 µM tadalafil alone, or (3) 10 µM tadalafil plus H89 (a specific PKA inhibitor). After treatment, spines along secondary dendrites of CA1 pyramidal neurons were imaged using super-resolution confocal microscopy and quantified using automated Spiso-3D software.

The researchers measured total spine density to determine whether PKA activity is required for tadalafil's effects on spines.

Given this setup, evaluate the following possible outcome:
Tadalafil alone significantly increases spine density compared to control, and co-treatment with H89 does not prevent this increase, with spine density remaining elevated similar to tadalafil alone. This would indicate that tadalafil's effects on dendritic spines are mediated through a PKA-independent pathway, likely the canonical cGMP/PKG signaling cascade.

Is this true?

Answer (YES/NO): YES